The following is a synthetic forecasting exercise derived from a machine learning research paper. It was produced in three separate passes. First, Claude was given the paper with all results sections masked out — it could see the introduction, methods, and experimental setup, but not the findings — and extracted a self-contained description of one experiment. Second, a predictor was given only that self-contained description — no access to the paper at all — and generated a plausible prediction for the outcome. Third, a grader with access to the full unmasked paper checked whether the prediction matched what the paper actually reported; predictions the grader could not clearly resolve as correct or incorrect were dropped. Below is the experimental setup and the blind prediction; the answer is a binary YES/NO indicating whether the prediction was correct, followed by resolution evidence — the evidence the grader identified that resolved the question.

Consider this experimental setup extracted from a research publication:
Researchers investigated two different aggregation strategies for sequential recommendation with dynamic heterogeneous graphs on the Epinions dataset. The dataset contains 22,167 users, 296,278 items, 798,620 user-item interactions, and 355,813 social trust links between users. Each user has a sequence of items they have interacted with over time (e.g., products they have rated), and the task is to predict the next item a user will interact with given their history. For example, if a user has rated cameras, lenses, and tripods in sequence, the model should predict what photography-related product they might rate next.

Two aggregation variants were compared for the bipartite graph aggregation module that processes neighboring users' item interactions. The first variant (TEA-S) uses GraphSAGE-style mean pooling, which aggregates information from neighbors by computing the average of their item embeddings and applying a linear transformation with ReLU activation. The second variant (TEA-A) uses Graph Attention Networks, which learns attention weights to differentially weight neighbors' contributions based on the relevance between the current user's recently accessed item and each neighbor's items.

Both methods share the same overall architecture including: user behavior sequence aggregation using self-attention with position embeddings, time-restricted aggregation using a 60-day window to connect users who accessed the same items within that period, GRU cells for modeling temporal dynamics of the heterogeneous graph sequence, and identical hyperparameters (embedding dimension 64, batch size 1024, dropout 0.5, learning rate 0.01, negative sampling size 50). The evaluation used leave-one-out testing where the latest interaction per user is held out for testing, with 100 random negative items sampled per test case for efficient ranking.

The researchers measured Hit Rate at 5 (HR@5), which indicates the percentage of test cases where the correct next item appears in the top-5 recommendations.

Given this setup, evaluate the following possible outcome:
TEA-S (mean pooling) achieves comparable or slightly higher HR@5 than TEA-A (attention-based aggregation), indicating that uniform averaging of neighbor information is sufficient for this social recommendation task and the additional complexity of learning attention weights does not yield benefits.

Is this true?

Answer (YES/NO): YES